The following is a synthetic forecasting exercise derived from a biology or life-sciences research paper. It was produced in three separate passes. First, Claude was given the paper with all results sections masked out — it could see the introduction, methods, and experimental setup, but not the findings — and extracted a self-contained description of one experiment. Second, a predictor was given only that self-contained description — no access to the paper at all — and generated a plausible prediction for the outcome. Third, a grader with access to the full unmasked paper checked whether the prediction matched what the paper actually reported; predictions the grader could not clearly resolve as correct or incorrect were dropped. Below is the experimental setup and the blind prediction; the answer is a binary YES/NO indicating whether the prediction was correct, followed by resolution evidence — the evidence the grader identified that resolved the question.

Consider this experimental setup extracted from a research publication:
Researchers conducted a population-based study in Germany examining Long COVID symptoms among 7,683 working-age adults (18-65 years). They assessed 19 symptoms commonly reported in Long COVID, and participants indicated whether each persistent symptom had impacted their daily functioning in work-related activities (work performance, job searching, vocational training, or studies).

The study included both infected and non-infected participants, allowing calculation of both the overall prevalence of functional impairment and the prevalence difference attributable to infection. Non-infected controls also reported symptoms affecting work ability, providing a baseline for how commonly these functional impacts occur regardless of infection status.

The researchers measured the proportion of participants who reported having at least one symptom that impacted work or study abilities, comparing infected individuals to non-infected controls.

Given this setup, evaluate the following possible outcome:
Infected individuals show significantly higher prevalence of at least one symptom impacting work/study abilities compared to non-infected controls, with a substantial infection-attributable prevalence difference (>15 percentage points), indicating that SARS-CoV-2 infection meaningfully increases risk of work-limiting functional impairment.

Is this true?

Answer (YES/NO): NO